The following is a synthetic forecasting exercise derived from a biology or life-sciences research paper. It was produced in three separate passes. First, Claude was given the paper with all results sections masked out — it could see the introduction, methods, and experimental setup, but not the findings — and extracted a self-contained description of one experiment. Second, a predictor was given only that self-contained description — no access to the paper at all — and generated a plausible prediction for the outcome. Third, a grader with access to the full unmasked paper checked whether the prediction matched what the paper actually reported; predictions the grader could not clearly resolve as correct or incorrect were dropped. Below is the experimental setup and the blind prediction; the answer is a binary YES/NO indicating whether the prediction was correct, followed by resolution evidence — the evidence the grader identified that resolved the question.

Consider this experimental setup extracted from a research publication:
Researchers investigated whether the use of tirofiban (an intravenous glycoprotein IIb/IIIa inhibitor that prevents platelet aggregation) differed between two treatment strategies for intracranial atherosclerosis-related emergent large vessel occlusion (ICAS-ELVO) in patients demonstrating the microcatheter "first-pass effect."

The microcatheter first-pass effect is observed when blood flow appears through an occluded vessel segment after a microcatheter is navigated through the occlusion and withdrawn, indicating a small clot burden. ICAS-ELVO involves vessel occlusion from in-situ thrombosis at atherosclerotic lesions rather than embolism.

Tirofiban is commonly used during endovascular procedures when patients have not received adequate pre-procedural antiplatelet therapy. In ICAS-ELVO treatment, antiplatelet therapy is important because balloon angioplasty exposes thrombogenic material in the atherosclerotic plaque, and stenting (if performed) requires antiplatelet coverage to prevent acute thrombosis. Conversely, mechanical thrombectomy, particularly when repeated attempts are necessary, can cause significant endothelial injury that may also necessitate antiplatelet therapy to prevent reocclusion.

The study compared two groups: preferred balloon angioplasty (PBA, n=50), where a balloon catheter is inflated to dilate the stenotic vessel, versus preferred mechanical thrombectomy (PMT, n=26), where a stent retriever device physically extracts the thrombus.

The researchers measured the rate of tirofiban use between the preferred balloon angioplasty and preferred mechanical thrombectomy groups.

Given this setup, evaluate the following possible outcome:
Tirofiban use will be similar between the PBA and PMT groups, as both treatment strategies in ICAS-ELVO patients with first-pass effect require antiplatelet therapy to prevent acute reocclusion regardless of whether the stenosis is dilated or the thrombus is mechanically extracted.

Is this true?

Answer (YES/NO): YES